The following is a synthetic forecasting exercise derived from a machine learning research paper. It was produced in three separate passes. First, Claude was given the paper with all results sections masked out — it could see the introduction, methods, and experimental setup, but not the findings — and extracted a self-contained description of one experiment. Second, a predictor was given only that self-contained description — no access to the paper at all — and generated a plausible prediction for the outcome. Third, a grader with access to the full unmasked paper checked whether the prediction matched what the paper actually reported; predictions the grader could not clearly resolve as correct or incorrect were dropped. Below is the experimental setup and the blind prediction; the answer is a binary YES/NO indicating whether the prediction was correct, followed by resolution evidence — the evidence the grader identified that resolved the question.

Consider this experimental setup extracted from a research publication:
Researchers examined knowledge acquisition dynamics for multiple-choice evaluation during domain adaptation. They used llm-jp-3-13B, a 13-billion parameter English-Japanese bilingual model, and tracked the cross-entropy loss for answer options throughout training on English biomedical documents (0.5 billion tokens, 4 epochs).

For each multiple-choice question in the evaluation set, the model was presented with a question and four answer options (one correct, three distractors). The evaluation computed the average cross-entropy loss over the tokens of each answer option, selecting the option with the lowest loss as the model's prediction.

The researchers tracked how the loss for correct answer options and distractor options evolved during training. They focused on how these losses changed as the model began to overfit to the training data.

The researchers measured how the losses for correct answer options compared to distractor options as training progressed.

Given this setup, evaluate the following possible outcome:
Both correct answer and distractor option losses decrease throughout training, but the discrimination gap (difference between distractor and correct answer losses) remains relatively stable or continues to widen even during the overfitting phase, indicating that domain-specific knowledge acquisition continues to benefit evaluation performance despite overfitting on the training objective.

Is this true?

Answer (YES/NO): NO